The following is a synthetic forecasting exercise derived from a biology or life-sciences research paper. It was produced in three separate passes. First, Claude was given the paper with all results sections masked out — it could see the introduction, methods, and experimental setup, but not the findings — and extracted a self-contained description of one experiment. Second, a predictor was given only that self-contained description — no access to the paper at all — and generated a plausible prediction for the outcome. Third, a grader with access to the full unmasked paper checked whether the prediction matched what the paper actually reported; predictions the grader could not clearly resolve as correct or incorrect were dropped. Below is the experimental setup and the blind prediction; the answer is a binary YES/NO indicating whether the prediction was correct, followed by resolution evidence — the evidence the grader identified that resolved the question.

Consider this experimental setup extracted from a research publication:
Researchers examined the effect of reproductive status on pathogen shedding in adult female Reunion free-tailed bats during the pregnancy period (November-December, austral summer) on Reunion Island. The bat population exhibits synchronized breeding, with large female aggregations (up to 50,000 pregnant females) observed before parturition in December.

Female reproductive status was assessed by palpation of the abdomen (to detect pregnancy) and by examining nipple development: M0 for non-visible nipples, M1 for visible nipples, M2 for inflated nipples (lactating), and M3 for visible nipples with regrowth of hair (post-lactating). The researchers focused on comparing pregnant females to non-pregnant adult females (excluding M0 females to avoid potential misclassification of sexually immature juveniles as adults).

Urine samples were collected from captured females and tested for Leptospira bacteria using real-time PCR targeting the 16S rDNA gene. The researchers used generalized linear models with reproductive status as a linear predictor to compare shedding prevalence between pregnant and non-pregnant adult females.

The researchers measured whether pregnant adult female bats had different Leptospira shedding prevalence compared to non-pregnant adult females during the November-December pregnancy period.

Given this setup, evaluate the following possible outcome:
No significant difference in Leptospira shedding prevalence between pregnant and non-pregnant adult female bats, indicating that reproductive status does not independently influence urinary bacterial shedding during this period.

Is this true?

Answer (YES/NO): YES